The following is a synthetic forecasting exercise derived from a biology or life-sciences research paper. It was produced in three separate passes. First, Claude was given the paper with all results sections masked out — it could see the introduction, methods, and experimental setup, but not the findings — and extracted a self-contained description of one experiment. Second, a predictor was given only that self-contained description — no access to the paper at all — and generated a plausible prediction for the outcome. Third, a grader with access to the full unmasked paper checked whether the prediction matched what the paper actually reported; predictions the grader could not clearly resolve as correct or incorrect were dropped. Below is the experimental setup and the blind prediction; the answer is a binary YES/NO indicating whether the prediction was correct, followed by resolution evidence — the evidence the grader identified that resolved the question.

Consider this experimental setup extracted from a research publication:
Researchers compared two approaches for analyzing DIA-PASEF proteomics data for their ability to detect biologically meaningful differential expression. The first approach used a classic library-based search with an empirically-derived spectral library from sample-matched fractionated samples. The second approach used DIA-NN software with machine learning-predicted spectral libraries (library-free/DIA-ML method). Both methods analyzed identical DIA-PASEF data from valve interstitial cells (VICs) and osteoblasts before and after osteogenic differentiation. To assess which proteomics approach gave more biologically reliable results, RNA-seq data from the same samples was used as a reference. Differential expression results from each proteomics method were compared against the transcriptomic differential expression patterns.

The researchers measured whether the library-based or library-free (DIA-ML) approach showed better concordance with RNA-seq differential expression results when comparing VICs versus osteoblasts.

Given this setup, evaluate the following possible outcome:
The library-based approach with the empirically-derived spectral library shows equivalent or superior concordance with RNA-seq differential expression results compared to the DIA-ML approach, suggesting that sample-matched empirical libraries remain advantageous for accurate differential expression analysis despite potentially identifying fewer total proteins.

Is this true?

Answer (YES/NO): YES